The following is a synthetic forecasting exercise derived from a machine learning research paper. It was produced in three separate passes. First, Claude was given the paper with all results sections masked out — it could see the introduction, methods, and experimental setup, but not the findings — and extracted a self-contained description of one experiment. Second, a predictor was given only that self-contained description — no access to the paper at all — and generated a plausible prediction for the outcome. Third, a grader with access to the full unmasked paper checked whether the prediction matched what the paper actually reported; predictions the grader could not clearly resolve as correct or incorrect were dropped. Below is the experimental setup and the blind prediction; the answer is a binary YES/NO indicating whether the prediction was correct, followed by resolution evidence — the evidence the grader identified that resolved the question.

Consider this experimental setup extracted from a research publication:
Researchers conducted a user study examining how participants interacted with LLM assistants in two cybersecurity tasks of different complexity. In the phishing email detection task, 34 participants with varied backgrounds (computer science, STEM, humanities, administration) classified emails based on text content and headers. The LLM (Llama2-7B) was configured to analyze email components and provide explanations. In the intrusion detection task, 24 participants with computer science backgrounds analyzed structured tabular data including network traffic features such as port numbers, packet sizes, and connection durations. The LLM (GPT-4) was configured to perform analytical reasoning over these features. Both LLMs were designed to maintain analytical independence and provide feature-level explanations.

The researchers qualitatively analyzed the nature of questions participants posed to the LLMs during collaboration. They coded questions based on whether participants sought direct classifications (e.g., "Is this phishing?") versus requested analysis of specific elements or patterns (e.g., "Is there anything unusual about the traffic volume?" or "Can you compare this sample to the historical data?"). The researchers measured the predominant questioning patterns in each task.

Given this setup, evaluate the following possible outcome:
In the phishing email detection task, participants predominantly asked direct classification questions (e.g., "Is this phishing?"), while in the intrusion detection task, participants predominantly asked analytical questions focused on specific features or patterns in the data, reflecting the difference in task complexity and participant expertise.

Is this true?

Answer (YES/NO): YES